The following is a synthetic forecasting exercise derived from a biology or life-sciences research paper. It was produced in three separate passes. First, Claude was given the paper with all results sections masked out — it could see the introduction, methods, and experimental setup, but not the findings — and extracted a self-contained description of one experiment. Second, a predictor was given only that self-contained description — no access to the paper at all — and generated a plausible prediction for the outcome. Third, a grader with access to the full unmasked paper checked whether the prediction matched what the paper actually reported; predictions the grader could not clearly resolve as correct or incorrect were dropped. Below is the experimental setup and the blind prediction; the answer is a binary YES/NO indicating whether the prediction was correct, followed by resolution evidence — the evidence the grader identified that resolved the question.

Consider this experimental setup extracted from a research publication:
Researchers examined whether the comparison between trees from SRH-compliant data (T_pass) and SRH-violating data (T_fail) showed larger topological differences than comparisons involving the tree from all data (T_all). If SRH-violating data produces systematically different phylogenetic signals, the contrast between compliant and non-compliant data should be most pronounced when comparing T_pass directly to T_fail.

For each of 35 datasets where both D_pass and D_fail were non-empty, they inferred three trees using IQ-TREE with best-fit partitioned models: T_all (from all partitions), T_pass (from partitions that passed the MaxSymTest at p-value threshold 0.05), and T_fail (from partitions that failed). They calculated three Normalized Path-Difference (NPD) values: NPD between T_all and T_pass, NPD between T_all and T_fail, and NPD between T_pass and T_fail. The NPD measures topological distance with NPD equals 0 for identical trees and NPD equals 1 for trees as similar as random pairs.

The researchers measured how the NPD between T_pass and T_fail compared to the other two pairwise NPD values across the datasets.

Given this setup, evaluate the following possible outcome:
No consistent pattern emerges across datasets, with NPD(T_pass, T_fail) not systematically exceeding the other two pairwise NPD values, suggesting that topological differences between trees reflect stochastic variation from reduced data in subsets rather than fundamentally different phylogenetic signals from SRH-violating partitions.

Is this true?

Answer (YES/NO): NO